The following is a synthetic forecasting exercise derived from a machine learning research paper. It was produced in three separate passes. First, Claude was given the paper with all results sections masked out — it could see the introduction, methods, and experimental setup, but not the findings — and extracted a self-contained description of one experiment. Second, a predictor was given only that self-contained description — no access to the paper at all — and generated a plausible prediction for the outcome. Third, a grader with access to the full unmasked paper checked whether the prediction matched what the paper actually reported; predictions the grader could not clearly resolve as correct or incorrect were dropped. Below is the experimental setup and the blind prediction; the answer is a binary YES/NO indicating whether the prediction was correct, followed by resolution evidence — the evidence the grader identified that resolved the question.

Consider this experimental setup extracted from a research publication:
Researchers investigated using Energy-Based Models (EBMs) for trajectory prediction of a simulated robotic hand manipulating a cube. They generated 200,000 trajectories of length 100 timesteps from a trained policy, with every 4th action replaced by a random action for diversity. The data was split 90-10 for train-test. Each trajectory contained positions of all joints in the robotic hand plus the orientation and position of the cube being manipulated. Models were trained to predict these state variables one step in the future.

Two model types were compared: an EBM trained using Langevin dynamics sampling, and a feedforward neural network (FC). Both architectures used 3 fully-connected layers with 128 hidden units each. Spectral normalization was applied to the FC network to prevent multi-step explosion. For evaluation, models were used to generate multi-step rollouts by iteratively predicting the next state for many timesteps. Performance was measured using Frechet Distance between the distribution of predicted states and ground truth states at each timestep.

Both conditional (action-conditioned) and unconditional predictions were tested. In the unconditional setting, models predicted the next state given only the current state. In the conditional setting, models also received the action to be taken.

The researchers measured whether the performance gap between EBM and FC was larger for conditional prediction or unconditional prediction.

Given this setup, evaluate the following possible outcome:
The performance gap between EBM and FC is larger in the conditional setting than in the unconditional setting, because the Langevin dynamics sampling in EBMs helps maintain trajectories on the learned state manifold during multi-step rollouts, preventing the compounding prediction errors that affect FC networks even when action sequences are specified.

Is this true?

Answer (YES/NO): NO